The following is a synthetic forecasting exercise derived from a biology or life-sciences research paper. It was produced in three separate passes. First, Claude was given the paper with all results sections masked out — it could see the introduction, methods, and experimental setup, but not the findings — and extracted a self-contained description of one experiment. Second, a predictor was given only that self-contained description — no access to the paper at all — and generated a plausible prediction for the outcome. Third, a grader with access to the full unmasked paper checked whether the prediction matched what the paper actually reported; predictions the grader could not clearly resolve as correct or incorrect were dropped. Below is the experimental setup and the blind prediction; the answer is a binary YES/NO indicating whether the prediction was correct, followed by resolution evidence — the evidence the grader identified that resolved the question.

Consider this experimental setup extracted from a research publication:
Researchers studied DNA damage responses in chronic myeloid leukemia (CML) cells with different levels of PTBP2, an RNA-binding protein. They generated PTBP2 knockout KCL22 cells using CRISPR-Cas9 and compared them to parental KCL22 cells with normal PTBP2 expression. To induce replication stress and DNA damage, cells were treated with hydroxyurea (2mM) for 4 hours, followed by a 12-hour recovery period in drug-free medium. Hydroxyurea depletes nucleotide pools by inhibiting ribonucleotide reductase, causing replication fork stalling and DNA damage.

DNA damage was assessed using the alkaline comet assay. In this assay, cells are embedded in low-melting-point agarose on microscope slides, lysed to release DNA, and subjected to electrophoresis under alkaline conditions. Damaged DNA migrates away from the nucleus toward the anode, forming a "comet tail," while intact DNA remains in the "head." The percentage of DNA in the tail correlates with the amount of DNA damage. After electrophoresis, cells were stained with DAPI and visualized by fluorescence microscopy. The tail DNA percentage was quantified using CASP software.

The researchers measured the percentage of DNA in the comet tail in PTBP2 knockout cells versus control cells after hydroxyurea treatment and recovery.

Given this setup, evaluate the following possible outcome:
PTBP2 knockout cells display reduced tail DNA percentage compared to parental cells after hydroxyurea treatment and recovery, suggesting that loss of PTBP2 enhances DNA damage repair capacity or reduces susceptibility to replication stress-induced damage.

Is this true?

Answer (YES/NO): NO